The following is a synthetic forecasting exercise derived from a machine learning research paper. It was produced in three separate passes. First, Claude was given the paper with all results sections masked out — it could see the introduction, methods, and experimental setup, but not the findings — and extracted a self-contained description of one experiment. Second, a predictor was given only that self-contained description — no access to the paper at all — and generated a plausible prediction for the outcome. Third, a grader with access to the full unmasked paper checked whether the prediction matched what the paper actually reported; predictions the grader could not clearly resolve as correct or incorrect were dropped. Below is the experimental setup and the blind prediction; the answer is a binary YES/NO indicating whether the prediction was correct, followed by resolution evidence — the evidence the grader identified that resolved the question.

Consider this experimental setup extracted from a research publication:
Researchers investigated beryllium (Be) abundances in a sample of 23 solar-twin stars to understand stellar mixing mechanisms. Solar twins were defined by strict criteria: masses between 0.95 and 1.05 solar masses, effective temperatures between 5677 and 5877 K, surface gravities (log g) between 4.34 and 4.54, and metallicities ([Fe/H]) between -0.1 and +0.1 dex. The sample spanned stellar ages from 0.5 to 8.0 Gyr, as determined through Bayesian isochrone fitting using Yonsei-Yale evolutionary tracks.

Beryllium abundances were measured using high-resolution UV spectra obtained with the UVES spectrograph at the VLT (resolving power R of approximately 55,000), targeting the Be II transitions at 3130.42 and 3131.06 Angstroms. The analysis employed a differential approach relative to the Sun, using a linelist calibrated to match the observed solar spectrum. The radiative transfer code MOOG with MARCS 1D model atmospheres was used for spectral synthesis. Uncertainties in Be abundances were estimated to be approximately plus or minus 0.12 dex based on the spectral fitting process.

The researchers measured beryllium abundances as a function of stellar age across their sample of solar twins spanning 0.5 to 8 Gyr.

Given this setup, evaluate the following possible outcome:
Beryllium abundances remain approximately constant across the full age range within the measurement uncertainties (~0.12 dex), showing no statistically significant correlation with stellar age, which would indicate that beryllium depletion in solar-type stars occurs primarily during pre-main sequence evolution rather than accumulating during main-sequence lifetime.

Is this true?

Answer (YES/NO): YES